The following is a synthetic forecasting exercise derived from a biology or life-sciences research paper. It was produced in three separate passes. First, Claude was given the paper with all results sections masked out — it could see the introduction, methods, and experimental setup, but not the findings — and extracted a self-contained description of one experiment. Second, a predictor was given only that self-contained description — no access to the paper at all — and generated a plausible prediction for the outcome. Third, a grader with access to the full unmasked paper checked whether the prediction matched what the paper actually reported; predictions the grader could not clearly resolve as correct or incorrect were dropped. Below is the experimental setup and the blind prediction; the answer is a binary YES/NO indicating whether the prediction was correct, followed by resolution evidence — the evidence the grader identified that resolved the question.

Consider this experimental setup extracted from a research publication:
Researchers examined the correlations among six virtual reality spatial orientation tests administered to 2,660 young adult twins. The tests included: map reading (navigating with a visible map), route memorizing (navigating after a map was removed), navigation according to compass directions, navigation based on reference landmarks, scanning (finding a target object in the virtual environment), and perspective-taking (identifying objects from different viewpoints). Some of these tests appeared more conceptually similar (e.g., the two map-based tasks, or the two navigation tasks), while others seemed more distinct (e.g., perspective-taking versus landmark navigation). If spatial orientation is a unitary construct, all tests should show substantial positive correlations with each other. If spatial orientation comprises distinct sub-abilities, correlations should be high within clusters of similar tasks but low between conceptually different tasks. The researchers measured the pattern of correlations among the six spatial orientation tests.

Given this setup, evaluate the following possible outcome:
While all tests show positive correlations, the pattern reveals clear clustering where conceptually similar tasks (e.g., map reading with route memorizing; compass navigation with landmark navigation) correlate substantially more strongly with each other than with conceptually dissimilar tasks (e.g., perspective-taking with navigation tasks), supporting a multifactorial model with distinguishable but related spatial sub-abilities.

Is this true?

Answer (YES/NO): NO